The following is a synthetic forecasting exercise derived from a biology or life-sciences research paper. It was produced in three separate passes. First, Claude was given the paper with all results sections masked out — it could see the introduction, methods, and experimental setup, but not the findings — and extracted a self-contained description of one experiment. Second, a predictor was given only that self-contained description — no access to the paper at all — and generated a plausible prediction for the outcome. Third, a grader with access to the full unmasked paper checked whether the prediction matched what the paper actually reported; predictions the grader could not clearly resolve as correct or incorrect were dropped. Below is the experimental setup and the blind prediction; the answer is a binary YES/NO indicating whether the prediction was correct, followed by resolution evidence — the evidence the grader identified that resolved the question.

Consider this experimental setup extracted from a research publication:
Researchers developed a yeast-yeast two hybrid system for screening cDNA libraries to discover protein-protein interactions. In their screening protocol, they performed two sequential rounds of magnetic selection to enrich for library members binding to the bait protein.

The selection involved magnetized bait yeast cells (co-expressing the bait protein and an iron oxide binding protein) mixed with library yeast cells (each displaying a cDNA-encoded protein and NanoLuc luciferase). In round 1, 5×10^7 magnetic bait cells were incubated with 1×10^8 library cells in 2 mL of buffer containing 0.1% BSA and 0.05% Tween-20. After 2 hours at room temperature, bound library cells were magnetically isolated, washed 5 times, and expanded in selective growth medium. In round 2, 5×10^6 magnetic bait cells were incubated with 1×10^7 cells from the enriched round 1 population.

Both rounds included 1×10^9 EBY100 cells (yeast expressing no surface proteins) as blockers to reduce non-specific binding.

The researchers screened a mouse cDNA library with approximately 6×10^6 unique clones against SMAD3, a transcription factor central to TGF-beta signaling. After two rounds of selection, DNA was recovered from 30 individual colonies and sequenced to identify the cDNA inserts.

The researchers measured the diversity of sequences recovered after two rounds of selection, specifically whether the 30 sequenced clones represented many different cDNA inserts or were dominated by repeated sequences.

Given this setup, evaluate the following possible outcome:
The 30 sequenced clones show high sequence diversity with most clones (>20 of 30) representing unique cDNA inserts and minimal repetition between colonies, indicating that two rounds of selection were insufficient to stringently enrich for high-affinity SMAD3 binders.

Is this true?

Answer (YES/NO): NO